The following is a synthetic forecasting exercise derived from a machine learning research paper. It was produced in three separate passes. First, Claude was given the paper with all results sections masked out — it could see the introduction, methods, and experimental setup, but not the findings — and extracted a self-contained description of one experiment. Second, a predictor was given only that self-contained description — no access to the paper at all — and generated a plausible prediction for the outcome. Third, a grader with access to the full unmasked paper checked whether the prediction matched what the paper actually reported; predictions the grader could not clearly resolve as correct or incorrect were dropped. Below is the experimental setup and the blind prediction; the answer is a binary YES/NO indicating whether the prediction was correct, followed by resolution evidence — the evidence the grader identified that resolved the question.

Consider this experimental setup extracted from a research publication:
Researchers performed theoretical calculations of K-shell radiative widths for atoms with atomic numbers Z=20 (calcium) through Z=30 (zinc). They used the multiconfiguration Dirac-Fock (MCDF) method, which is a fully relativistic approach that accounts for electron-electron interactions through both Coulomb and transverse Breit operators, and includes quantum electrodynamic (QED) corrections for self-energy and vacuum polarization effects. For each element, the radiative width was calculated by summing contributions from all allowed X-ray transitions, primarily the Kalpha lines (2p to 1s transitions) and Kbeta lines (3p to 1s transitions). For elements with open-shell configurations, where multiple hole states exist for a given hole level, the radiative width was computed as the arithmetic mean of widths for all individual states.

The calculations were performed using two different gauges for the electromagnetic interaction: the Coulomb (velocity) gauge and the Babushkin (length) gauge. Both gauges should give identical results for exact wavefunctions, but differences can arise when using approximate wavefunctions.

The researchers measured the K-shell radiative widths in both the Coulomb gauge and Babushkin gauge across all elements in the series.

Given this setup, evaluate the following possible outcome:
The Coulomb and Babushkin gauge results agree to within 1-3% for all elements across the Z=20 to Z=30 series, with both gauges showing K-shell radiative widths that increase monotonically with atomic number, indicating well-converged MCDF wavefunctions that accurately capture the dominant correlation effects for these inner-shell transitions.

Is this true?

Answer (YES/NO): NO